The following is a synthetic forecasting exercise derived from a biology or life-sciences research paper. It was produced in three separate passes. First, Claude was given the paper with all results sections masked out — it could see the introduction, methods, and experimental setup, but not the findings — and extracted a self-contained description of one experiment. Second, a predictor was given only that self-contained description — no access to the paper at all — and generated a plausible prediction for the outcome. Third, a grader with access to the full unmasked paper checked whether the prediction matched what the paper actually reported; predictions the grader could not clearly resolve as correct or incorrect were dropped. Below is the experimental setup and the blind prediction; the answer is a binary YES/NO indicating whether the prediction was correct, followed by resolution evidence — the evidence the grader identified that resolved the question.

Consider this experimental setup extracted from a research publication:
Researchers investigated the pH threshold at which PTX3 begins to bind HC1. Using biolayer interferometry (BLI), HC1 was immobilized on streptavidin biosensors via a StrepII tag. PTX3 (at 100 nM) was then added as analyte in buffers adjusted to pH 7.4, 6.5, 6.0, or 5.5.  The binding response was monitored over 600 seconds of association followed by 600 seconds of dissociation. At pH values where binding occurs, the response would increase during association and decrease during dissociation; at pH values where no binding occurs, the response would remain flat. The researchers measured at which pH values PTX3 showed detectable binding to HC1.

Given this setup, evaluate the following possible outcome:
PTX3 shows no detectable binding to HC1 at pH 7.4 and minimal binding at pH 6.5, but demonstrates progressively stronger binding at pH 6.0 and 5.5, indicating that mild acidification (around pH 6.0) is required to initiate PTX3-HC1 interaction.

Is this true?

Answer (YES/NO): NO